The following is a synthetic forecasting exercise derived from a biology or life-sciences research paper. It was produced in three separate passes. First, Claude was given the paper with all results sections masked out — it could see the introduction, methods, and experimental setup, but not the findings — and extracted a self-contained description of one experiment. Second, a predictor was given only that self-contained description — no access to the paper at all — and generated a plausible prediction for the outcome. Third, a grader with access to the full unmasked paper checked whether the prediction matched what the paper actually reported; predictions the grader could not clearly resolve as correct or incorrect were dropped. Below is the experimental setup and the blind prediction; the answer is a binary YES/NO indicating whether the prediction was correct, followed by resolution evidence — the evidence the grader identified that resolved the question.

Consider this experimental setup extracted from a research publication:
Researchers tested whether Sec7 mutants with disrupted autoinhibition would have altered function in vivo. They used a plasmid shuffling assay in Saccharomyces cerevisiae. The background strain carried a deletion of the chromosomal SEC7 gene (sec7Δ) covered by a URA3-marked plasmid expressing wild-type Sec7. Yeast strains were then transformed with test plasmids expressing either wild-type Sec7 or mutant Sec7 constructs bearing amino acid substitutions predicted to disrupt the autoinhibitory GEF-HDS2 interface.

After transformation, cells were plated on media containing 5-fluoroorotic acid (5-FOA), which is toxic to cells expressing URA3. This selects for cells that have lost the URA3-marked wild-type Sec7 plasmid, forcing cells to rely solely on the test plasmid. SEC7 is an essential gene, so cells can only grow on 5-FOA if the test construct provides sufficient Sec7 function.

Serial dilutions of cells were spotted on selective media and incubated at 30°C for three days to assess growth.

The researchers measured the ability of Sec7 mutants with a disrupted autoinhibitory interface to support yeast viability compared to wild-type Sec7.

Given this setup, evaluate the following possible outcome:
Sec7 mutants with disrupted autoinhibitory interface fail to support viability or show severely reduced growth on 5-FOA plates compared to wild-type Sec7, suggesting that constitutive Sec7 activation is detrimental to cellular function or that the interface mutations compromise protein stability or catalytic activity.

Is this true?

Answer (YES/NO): NO